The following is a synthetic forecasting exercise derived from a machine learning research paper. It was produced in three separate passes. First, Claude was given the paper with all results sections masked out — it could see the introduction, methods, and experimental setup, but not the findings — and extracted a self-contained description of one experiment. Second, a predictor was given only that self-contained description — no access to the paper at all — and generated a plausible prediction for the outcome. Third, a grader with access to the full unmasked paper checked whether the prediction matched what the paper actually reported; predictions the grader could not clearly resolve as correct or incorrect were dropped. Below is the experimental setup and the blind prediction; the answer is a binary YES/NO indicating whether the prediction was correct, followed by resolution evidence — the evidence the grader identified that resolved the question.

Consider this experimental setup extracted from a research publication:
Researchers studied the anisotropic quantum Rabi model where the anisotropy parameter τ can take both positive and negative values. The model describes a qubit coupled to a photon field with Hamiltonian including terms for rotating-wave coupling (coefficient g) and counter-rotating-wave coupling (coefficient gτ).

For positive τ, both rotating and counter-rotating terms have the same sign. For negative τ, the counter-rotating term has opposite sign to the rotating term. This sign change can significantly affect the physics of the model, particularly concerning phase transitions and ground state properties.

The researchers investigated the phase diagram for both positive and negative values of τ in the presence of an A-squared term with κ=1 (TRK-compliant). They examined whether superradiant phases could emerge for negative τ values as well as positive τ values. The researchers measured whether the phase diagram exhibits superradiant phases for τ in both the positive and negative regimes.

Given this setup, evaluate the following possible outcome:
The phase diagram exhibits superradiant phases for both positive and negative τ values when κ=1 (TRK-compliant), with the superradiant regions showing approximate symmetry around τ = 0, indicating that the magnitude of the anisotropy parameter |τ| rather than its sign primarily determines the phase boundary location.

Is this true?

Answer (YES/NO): NO